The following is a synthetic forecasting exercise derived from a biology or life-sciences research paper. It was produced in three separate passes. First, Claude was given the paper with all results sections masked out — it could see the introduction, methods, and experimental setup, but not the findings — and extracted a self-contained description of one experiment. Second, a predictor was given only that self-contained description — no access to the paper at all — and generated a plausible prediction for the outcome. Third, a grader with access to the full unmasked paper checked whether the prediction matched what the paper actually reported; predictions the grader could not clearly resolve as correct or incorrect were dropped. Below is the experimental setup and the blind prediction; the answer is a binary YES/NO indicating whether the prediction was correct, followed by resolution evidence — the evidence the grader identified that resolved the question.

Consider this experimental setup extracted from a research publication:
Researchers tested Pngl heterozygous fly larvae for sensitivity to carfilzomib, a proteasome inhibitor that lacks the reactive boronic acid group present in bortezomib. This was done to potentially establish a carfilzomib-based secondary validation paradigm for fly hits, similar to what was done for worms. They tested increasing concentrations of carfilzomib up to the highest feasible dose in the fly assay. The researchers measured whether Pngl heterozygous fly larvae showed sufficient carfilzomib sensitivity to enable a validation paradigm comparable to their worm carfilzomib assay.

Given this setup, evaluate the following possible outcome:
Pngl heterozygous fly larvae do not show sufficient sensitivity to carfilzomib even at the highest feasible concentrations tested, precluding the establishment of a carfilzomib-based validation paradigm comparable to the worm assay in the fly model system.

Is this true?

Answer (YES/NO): YES